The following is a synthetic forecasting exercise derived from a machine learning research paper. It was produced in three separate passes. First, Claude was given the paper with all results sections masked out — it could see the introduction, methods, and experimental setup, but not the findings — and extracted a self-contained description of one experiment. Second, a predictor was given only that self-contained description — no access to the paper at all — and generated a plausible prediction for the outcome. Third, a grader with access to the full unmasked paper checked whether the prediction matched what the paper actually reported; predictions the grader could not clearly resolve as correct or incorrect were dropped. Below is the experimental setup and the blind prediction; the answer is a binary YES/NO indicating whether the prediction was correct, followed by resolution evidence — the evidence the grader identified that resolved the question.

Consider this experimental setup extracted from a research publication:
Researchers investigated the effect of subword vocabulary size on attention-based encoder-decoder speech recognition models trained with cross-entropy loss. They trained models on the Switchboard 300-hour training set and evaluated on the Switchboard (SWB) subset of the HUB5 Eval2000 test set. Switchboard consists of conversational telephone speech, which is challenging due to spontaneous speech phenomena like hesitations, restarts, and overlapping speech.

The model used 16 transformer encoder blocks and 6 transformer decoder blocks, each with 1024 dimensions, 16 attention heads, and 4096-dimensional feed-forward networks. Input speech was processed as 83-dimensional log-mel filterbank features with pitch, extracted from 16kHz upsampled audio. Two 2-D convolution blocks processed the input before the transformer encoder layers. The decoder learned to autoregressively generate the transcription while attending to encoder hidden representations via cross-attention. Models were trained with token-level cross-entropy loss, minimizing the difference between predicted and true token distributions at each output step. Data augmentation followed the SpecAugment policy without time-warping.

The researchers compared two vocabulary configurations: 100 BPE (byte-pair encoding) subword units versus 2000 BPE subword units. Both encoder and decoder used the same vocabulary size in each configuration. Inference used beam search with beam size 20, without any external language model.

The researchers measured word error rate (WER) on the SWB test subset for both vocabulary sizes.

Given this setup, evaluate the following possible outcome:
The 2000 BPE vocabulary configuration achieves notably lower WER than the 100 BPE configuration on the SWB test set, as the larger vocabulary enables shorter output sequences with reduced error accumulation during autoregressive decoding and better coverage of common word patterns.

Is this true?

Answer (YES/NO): YES